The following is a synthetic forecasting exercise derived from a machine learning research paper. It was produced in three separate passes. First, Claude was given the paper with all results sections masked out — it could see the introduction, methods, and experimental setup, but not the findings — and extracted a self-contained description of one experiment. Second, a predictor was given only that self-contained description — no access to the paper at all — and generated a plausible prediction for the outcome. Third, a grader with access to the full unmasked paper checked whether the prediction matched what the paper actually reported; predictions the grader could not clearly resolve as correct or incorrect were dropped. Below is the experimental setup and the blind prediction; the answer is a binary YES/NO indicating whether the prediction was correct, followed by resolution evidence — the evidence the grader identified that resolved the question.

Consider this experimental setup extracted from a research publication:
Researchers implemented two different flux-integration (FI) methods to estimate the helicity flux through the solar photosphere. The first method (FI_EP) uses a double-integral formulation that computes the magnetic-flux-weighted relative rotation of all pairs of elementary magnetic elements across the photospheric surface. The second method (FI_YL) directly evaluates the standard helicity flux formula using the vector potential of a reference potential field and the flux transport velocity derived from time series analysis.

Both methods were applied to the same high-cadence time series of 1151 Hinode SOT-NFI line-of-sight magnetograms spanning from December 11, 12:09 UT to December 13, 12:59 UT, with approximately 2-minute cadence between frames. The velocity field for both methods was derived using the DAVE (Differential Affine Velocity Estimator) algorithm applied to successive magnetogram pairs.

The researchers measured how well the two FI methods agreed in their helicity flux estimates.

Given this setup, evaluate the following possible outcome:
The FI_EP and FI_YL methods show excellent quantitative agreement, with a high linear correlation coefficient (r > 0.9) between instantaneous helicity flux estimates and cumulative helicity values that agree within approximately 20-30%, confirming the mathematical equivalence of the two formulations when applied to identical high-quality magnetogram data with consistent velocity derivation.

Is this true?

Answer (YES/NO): NO